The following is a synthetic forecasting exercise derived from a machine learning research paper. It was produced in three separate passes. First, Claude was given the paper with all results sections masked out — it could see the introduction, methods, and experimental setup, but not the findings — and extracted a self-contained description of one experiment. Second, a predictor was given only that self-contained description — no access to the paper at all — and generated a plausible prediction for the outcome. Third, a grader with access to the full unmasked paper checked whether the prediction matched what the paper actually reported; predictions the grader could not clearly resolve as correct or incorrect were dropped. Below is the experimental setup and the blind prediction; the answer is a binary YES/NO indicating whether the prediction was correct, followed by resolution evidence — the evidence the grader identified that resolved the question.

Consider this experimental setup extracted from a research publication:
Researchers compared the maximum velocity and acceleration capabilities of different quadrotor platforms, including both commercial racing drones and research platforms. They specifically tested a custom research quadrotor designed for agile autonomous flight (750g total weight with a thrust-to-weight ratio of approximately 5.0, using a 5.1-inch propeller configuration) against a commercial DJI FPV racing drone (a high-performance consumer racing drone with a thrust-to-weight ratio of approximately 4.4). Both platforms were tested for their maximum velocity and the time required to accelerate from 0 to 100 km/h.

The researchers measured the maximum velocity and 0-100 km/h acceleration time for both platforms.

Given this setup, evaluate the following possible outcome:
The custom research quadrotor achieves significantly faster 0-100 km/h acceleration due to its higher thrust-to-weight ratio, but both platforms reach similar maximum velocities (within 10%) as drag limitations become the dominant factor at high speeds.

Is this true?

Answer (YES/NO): YES